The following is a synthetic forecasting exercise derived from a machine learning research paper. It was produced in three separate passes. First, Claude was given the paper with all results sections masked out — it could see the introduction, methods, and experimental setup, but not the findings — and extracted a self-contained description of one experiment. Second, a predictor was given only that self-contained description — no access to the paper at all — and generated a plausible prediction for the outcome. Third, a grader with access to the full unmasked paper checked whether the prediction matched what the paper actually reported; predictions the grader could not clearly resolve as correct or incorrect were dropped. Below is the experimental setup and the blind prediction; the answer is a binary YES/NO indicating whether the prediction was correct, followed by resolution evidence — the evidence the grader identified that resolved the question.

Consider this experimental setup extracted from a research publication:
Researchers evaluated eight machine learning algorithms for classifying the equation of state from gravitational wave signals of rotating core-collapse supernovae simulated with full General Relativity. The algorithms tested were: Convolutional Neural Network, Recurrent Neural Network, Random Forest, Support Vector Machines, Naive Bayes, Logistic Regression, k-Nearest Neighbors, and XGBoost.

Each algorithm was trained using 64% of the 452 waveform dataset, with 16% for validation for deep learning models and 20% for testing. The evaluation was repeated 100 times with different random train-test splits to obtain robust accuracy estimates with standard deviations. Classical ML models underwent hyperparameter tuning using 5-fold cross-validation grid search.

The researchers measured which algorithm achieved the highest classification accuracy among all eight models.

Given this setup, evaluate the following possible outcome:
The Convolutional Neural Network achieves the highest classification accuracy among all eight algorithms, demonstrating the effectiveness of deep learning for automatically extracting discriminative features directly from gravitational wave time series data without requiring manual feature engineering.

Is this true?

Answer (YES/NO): NO